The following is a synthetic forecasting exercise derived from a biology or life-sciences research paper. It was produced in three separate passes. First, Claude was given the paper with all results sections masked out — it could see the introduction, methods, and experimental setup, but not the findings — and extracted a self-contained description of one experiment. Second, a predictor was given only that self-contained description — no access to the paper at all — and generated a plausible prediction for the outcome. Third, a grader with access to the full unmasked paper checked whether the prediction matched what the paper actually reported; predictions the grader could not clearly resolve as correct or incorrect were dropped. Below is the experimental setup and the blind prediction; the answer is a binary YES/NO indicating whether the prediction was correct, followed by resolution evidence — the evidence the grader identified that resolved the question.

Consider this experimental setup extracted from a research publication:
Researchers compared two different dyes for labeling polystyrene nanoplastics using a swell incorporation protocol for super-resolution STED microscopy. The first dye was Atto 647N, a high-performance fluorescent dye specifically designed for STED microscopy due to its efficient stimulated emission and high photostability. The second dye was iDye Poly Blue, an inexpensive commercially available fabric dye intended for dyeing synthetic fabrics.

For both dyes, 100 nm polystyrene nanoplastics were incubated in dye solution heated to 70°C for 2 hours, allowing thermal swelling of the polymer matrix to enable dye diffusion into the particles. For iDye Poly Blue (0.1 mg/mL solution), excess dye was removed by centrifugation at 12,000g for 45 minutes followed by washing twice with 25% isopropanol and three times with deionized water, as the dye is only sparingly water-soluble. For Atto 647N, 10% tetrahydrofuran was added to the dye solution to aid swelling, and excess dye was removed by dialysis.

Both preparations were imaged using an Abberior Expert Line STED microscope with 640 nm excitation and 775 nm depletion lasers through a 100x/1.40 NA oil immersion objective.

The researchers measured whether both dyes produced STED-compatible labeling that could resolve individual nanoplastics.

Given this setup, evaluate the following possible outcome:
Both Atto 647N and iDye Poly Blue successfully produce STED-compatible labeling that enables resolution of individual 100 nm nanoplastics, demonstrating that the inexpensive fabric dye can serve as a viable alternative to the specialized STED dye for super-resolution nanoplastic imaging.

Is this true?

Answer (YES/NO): NO